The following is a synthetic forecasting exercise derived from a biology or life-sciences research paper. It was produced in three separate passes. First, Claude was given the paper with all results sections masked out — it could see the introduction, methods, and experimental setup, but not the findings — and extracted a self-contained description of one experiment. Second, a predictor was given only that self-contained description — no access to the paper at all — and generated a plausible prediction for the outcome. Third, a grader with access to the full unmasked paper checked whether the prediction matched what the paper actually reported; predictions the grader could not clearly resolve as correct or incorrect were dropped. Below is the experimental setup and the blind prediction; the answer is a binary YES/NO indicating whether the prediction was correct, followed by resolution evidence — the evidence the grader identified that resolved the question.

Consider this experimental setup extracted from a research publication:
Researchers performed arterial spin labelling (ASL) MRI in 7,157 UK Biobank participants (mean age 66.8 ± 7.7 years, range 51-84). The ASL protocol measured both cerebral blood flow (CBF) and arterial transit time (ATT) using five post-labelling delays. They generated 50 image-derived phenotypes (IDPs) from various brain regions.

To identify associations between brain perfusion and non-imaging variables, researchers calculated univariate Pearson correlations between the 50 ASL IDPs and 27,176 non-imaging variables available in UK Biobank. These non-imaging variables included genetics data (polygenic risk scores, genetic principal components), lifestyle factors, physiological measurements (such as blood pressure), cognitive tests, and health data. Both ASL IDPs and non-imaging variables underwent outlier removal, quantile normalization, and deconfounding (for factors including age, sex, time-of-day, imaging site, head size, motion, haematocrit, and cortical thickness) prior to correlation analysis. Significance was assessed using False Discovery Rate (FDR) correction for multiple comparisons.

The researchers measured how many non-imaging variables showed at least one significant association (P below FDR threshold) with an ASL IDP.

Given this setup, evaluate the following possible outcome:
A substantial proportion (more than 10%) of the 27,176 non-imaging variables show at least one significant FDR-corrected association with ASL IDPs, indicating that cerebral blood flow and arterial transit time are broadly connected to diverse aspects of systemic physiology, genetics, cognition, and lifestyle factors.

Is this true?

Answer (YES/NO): NO